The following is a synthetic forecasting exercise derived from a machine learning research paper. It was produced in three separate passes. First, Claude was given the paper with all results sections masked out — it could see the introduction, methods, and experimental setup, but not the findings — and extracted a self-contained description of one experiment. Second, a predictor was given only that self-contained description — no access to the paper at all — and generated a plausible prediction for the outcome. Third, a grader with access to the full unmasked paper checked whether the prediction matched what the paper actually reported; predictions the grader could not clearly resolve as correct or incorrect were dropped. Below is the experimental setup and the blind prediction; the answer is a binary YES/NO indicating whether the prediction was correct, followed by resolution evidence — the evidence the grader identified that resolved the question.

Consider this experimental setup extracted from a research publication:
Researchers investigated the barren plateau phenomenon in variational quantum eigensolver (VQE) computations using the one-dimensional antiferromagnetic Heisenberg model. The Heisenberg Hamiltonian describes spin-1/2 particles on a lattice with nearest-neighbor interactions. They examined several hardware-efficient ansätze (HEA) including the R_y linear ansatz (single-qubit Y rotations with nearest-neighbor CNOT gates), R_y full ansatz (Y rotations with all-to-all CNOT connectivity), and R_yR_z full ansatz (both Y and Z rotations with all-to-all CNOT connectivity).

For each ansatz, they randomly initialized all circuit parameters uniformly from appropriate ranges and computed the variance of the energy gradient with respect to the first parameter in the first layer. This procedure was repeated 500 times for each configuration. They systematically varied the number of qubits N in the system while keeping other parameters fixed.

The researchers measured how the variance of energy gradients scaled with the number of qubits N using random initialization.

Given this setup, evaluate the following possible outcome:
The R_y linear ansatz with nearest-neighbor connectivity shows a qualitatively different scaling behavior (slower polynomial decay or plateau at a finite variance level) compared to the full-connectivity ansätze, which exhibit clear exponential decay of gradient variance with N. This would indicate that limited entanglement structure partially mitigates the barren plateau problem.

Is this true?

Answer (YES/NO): NO